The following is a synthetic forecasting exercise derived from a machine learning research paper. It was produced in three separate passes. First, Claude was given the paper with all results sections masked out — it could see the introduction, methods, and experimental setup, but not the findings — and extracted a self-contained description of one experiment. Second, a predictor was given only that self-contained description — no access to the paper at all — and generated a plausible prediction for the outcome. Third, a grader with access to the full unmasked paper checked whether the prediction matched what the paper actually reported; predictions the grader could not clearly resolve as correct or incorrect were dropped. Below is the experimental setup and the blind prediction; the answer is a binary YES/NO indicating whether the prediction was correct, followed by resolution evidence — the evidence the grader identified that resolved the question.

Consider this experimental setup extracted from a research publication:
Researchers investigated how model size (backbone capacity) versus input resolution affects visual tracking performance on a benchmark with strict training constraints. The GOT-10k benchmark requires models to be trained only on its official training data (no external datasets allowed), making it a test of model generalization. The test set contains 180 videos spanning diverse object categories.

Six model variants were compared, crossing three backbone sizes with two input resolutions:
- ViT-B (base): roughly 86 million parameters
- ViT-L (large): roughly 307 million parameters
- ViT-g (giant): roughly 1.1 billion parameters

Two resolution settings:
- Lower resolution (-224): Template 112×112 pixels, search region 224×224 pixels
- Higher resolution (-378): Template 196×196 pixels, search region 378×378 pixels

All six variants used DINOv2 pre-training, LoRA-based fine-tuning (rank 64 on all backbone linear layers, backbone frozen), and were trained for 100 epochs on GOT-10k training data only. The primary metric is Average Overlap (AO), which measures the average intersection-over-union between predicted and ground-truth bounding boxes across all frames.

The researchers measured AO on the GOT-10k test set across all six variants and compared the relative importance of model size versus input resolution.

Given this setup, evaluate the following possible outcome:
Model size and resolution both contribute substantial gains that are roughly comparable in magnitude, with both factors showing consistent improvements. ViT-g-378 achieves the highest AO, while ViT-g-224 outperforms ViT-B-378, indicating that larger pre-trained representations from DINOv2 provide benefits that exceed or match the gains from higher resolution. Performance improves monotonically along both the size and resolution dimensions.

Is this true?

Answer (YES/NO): NO